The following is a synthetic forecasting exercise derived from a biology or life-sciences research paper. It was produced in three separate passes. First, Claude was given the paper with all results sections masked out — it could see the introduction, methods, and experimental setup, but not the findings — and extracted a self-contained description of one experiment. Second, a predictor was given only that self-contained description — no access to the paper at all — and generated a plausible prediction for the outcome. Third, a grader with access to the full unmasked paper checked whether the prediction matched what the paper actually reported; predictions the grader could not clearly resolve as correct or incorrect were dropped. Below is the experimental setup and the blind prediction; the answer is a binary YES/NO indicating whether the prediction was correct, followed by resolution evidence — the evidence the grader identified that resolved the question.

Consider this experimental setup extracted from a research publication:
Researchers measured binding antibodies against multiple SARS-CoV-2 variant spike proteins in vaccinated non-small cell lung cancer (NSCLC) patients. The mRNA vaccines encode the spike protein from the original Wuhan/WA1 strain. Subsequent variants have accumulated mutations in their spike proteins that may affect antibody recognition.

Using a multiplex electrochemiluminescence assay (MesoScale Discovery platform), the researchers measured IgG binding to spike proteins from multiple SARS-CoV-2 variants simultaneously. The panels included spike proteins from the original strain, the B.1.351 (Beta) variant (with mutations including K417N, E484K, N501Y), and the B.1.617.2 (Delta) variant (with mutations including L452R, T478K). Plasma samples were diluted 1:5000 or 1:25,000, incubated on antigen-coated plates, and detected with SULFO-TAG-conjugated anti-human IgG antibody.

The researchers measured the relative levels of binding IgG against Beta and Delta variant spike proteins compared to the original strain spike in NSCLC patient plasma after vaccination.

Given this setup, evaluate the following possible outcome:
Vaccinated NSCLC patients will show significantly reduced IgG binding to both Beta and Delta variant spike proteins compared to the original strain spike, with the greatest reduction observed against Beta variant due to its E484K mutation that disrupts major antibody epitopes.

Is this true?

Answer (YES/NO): YES